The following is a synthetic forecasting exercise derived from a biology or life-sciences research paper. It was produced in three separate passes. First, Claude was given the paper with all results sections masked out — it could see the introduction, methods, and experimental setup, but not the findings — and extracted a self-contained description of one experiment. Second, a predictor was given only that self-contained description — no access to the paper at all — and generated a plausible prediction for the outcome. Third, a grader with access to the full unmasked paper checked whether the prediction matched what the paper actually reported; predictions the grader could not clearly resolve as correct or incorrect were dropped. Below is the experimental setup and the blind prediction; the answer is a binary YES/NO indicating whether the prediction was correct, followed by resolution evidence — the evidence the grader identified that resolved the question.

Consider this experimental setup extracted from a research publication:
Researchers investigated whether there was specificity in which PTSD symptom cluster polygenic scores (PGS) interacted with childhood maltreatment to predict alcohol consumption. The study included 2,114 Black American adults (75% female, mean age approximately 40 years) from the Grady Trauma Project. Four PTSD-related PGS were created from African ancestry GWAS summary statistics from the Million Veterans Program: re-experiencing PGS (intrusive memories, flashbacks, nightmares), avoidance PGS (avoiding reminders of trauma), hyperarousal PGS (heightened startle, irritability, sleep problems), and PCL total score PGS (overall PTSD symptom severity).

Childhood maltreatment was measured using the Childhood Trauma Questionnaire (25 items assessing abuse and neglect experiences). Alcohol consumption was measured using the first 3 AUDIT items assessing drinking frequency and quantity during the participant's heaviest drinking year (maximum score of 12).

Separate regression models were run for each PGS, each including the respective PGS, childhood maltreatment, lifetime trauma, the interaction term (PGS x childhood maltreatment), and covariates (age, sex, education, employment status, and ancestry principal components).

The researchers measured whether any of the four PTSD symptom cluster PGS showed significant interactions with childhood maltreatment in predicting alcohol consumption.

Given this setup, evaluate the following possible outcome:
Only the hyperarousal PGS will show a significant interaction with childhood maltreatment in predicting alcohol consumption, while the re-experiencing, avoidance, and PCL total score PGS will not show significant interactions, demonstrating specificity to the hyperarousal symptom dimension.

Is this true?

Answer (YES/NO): NO